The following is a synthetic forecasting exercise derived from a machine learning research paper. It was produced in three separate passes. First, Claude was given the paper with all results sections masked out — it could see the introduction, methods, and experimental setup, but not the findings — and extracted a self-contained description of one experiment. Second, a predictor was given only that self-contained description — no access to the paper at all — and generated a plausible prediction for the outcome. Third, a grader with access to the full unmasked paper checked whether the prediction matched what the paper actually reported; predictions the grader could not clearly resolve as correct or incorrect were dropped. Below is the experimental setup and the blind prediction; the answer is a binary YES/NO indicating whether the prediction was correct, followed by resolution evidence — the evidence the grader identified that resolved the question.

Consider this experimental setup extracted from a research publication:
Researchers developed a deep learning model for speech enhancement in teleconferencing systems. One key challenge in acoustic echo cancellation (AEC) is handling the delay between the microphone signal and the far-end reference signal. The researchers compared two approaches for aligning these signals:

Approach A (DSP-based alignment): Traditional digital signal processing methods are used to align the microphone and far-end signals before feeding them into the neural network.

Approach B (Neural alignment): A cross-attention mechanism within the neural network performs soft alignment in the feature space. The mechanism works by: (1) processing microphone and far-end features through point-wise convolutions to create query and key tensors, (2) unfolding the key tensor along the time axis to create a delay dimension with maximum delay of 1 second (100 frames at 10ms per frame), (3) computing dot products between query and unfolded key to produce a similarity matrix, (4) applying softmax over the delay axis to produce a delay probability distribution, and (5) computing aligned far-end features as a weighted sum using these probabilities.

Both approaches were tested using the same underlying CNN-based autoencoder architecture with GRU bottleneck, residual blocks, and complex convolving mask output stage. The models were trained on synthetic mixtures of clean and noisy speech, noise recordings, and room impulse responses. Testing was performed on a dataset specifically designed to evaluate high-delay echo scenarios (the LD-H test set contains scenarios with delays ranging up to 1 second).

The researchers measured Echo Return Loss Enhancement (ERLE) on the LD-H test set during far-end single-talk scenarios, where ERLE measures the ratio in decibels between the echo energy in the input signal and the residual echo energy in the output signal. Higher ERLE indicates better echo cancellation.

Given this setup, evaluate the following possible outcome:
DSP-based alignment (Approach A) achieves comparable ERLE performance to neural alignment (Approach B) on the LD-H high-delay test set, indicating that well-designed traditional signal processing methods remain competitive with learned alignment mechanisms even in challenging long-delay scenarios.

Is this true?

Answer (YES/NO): NO